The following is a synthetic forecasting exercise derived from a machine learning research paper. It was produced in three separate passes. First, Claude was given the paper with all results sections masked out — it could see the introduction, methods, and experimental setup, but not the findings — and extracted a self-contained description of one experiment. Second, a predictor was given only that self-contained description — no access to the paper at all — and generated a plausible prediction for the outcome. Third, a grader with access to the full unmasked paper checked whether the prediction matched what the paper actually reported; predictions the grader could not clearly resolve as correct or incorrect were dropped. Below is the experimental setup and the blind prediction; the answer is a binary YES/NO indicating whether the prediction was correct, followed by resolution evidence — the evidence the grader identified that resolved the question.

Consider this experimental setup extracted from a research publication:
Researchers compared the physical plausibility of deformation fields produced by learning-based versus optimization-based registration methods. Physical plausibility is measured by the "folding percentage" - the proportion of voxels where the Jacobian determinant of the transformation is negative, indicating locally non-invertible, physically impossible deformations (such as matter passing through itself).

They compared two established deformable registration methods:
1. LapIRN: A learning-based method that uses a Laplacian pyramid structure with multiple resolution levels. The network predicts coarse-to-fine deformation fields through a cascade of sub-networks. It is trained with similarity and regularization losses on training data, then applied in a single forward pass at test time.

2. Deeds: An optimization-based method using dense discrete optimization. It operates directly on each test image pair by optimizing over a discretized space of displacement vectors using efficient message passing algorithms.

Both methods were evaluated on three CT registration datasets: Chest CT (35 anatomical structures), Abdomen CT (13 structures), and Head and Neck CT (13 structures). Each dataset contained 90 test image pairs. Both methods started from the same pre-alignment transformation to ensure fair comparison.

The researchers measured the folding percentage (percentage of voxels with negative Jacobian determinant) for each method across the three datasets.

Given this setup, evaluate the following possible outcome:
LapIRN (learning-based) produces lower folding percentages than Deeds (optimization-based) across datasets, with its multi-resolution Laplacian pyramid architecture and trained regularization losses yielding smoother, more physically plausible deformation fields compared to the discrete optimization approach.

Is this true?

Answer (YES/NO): NO